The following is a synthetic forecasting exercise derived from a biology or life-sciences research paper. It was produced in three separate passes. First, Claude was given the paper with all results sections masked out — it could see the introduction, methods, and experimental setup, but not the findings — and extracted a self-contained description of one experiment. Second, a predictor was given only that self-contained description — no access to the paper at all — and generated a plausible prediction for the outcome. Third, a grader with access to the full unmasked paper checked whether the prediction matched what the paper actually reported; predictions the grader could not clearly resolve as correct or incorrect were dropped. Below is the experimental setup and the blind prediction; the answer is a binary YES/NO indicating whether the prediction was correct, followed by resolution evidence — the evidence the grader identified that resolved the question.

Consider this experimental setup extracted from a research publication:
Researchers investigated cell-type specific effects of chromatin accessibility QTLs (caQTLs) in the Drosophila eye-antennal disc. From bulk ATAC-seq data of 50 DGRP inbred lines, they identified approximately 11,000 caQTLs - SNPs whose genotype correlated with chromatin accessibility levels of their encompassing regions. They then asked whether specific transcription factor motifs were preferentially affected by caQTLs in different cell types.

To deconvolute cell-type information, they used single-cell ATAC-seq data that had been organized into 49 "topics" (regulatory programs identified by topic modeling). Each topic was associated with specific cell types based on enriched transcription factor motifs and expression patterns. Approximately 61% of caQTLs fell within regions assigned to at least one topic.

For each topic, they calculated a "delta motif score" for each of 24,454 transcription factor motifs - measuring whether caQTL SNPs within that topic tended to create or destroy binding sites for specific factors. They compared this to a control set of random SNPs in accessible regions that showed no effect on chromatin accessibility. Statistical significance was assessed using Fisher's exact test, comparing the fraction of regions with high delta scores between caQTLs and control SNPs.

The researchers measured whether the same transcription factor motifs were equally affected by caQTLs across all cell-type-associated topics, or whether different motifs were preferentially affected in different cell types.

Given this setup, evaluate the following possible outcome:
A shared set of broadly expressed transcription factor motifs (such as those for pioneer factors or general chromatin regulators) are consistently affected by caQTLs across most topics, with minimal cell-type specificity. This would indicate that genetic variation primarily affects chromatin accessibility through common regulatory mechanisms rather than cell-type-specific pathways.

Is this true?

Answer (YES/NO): NO